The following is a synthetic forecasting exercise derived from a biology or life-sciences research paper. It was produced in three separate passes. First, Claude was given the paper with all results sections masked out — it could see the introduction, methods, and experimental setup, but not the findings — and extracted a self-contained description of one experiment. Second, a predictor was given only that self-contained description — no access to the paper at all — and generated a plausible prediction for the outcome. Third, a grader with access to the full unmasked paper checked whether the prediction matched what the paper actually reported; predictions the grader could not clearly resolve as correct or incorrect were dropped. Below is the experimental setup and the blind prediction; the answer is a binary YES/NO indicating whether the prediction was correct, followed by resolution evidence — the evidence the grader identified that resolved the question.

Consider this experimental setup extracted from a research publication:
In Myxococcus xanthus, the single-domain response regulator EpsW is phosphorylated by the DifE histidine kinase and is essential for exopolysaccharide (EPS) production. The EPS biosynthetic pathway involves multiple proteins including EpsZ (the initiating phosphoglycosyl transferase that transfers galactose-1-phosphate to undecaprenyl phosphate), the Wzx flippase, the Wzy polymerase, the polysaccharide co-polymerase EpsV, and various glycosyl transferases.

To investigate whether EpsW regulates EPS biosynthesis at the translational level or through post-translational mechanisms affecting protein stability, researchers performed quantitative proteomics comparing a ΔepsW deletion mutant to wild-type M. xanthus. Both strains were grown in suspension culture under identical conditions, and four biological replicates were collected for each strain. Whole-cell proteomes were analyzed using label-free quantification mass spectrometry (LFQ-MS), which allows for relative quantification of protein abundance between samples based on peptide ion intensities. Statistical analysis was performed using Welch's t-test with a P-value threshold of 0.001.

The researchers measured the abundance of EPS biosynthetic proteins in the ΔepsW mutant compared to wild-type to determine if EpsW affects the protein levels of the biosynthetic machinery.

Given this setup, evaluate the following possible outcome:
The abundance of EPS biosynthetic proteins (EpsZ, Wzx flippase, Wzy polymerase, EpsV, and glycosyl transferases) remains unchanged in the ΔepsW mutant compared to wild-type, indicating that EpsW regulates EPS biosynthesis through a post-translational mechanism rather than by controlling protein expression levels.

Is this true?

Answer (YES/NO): YES